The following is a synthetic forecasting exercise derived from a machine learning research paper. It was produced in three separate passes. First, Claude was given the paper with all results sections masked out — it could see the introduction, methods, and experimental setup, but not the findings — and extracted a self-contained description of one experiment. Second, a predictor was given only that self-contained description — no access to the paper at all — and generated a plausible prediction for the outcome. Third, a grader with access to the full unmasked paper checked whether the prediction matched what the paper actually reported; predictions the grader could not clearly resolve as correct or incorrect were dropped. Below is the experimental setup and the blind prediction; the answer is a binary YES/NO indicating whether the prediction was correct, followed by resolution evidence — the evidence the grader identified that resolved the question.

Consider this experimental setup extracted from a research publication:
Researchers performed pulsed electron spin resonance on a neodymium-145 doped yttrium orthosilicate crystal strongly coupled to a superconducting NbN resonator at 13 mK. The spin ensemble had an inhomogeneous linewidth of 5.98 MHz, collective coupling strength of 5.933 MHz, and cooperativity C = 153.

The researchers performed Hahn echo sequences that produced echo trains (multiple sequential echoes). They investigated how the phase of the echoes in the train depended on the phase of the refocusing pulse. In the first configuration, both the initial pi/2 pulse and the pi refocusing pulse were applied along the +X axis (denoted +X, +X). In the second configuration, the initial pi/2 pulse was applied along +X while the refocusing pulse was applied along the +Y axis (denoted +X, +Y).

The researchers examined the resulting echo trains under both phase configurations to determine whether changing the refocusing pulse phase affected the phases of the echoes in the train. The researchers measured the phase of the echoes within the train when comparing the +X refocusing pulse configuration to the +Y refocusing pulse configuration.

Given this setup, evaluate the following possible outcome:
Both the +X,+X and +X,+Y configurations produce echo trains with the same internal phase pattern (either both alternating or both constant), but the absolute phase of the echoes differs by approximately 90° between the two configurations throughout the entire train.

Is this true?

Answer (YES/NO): NO